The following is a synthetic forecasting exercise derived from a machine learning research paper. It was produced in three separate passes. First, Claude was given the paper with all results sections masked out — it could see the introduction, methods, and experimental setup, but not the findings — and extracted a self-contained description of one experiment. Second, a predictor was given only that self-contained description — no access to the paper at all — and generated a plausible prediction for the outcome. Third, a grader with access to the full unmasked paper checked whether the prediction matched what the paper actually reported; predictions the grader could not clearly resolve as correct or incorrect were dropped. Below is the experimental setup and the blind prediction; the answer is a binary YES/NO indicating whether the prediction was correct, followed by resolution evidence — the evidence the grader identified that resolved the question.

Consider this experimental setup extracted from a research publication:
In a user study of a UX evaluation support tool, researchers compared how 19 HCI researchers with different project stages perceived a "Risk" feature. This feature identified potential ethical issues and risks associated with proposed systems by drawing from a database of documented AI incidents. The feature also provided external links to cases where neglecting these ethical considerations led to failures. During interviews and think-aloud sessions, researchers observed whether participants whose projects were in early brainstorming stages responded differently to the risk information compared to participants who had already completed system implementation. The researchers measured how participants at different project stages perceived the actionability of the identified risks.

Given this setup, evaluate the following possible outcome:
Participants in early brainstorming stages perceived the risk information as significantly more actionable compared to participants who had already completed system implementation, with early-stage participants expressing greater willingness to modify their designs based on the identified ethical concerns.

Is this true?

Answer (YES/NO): YES